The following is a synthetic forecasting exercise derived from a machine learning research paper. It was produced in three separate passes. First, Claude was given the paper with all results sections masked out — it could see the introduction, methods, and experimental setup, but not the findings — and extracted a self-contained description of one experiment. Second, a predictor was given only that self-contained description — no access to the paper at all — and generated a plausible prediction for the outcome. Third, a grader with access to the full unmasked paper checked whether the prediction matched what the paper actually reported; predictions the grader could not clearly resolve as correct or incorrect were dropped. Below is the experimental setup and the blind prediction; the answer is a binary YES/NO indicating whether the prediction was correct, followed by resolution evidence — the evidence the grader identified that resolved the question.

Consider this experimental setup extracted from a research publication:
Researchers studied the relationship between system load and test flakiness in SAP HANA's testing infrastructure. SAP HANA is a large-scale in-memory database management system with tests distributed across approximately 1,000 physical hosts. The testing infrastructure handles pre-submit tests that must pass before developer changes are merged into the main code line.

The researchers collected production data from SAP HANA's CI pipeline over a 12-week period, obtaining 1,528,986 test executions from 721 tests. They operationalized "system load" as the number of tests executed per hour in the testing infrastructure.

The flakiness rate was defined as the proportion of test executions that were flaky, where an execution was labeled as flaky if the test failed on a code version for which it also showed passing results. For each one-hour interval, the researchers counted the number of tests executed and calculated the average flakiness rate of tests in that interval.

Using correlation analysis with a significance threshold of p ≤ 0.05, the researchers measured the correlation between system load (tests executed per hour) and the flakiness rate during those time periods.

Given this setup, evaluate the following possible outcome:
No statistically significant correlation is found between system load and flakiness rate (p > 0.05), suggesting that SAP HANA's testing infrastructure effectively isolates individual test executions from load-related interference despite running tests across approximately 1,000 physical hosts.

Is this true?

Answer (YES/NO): YES